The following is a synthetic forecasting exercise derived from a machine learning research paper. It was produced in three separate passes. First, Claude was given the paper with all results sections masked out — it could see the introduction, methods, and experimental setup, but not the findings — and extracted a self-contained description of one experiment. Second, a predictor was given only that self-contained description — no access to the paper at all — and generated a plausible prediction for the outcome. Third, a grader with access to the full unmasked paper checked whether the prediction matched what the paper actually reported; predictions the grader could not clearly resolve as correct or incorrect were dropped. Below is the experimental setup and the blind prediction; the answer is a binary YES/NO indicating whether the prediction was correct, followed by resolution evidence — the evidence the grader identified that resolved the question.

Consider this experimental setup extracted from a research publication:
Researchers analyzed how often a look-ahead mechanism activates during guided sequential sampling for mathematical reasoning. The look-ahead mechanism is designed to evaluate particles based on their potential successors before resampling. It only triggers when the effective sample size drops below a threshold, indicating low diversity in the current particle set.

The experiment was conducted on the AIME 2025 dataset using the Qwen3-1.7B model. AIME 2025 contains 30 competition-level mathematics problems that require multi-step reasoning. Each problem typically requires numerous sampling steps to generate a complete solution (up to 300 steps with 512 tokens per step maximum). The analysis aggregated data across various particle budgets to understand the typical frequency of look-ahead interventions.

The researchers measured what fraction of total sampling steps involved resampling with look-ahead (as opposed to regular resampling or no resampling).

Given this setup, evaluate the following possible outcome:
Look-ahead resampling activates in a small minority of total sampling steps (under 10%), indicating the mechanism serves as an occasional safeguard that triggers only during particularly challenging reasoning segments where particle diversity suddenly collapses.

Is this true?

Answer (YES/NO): NO